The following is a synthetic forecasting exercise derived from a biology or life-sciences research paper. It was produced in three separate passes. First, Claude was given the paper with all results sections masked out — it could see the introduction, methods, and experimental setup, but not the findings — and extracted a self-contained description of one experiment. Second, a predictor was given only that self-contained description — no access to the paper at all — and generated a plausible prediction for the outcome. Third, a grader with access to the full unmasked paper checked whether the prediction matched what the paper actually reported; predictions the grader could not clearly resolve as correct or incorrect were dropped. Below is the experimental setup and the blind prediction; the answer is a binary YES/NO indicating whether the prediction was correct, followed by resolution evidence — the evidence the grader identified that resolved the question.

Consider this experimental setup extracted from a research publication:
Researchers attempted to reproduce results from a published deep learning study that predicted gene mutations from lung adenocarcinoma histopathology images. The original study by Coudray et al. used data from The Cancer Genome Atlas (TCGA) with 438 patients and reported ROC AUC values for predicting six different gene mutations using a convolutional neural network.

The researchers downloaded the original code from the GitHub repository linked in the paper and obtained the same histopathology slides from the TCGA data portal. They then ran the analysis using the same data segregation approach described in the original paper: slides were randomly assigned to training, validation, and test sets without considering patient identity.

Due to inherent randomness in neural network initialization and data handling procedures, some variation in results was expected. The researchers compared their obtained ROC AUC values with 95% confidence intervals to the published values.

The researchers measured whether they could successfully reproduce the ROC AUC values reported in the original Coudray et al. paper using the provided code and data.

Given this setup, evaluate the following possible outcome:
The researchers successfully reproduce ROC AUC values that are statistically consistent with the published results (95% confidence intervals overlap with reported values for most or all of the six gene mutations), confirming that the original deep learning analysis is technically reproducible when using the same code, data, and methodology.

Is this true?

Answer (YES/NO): YES